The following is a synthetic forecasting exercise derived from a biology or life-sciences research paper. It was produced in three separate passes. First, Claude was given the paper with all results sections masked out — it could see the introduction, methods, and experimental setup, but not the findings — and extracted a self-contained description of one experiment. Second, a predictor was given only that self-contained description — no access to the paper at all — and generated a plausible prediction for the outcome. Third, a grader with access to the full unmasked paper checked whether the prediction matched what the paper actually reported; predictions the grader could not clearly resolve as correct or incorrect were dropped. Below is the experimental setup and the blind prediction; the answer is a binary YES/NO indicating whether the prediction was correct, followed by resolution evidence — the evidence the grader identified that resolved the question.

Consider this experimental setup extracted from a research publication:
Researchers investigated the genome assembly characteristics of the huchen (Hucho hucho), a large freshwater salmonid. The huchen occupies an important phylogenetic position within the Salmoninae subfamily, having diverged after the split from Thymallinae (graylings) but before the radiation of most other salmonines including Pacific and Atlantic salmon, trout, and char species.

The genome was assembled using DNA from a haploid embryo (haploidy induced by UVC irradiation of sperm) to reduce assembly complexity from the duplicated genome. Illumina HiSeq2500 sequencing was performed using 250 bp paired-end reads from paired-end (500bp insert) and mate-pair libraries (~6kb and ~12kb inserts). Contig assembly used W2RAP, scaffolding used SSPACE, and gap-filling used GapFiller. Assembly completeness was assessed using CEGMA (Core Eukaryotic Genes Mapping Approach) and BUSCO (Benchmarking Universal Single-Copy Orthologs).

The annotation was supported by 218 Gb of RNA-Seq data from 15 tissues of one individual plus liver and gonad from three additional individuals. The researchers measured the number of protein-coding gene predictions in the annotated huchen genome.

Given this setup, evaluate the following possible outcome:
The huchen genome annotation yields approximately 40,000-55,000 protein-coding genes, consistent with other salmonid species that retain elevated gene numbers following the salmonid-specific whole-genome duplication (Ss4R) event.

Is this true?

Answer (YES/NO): YES